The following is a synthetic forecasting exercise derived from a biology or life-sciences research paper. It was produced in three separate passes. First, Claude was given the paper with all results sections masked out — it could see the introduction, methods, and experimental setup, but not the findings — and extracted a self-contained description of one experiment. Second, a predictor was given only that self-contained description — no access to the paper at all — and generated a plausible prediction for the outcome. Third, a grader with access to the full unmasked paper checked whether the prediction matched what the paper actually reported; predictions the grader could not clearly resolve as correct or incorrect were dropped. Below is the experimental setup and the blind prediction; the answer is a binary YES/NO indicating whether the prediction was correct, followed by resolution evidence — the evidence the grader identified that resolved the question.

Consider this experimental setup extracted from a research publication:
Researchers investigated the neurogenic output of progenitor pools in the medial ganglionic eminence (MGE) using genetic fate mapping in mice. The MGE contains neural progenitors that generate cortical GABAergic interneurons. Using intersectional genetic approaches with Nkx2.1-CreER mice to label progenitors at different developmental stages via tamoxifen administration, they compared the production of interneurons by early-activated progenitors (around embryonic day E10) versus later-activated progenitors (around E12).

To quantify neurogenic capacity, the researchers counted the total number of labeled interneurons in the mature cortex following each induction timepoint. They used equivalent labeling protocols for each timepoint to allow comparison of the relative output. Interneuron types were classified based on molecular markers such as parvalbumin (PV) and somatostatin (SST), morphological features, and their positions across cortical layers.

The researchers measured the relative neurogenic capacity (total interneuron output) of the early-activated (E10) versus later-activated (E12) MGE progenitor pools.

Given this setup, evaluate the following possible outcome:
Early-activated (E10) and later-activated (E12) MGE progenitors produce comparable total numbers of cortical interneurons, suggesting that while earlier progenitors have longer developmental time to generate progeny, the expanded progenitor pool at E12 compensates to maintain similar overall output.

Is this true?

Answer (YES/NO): NO